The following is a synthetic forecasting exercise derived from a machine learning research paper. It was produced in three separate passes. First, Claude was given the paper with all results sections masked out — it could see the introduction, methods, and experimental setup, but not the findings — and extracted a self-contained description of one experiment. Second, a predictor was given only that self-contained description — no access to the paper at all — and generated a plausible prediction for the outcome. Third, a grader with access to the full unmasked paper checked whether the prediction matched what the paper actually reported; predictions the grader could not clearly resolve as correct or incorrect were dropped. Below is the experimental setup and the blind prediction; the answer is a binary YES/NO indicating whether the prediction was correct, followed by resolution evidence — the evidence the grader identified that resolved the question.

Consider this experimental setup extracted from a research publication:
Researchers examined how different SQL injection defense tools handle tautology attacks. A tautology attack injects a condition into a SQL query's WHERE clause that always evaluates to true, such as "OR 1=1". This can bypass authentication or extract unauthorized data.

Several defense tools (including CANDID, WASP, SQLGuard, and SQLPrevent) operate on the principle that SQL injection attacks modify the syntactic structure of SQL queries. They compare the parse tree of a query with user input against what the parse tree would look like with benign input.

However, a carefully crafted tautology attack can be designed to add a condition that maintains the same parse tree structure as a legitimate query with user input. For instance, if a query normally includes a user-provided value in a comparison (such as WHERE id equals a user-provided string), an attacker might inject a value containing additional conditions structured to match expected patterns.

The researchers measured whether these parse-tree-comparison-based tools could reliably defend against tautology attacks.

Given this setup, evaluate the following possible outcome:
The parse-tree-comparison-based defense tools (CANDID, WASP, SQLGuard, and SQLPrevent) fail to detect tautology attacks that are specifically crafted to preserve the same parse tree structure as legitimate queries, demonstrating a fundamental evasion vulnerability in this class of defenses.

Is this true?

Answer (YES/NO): YES